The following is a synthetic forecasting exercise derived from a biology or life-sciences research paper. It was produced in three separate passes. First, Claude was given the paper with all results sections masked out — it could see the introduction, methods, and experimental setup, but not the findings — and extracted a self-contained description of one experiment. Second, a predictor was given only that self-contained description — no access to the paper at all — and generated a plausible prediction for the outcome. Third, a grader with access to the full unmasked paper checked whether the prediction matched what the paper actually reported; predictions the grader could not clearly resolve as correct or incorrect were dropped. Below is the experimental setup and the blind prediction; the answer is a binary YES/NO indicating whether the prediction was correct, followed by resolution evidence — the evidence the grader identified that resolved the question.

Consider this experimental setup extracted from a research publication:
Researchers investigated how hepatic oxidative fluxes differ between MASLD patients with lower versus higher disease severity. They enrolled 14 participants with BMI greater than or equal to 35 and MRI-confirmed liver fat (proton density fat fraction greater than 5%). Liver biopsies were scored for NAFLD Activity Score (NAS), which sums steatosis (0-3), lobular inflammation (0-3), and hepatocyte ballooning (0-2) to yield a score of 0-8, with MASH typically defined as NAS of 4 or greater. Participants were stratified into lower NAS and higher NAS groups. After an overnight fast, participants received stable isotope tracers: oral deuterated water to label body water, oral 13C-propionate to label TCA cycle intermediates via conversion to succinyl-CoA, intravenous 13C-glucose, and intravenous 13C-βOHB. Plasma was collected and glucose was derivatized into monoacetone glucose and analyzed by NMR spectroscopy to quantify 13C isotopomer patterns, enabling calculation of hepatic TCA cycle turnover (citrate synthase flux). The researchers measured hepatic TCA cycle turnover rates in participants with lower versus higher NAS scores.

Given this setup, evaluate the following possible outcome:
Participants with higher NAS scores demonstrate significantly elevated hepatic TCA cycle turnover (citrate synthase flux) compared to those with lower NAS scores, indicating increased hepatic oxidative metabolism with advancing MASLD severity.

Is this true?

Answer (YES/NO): NO